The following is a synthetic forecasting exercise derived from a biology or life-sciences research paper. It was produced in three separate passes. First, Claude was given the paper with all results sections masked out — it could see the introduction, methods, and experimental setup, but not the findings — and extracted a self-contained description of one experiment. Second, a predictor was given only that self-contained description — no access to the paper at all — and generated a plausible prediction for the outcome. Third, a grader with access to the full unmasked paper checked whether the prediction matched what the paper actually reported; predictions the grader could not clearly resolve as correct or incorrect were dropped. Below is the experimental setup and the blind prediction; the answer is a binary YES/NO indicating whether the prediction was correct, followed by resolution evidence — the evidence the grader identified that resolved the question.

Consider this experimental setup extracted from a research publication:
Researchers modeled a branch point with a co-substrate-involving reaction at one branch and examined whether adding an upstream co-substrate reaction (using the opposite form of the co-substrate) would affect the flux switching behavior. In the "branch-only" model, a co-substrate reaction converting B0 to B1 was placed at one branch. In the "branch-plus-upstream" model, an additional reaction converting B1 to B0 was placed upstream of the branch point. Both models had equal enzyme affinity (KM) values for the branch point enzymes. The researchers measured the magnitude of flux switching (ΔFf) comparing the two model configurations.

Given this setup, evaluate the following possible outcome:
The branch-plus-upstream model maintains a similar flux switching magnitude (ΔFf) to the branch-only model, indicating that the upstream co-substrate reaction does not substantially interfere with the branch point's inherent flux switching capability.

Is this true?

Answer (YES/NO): NO